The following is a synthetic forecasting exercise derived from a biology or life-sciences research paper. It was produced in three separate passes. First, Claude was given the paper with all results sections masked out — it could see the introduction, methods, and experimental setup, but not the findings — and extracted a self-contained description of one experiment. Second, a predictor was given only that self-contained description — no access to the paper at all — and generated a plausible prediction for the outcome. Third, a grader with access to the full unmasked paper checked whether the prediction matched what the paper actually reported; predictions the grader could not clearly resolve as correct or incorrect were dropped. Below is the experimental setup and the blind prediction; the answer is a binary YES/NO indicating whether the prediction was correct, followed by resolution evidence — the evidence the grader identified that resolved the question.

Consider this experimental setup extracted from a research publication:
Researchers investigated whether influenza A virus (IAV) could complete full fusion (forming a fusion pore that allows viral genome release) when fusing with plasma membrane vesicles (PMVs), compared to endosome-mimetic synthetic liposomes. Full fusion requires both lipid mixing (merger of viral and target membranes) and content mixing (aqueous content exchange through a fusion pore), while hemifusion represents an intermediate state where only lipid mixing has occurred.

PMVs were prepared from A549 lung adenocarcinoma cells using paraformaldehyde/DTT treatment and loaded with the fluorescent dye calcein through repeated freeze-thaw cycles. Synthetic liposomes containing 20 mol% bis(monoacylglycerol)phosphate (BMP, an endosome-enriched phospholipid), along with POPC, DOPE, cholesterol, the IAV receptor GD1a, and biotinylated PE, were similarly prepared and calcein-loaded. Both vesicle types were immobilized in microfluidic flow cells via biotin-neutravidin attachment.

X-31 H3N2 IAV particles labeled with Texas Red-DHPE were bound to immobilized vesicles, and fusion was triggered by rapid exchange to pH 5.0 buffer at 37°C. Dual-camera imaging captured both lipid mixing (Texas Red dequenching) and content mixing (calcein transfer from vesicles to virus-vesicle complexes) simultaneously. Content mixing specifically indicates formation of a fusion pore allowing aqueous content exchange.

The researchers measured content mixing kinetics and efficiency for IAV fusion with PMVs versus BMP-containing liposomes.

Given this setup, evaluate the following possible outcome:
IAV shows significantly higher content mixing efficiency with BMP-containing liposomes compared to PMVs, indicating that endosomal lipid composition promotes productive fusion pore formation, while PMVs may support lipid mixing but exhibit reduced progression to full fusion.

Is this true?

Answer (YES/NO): YES